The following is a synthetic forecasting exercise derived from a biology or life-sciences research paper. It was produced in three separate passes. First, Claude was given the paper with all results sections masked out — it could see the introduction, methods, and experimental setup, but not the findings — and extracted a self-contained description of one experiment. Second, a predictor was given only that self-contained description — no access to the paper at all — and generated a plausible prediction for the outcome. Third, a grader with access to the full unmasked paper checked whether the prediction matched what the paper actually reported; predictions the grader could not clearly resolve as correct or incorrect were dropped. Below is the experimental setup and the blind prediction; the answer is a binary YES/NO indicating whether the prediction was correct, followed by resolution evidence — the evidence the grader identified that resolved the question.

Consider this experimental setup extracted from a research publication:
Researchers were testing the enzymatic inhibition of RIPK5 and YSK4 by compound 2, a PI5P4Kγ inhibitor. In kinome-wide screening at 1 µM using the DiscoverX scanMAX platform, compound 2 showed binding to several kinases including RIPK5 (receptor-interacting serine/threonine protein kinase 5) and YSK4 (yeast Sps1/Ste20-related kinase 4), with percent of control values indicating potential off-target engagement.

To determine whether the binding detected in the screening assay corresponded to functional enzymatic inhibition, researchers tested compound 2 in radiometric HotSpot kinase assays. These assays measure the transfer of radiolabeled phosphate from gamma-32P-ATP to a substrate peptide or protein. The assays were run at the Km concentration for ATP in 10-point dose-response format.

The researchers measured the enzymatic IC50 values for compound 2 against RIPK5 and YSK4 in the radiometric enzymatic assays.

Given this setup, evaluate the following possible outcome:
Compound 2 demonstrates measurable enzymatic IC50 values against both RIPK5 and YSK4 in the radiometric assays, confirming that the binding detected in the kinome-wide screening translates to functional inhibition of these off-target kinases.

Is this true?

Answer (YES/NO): NO